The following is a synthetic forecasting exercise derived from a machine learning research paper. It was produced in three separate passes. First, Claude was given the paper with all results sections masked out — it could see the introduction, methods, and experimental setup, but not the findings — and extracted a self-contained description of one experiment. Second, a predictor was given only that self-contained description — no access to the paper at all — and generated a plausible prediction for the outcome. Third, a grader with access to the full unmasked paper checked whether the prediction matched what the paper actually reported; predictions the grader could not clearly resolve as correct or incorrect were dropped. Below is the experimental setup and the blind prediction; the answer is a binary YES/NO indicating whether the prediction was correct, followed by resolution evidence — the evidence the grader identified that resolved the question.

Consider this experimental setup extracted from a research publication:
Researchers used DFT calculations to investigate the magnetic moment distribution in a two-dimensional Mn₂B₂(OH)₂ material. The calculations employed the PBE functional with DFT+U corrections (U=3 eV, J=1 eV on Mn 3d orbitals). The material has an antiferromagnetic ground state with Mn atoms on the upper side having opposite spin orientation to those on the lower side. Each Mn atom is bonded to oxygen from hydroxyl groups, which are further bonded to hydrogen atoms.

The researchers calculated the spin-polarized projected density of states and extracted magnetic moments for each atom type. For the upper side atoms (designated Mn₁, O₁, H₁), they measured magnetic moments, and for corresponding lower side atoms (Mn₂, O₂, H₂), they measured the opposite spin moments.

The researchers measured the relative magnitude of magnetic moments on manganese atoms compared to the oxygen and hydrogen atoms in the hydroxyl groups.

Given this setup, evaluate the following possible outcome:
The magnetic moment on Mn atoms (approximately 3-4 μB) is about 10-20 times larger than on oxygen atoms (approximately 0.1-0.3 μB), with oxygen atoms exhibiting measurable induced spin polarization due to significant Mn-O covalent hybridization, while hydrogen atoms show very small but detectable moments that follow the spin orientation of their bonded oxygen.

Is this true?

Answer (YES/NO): NO